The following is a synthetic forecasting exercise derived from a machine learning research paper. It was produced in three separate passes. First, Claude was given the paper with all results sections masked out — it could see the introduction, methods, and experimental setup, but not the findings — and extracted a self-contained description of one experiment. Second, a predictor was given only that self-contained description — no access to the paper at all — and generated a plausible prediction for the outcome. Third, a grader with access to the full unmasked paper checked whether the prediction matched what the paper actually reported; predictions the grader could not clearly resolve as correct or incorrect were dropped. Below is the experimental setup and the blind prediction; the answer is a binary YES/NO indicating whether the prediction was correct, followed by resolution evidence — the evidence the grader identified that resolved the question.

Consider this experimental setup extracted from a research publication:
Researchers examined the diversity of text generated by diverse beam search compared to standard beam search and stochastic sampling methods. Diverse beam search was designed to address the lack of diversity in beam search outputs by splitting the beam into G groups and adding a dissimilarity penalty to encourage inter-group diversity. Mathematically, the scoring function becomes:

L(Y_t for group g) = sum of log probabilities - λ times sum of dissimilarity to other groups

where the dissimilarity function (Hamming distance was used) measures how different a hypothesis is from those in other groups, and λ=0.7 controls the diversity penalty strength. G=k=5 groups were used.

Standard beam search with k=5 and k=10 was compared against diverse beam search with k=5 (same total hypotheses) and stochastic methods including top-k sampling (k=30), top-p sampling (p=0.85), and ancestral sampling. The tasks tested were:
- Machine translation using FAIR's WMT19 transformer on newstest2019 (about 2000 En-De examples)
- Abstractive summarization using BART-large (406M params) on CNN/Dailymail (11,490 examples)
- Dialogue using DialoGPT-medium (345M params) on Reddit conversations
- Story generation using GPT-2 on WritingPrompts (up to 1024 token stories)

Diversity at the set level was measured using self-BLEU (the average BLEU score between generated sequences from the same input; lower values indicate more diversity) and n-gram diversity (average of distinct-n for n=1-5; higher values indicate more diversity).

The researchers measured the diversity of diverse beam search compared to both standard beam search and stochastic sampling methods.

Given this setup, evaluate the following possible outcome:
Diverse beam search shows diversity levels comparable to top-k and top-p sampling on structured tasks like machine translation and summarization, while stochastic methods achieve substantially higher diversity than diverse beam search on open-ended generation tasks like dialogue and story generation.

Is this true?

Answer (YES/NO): NO